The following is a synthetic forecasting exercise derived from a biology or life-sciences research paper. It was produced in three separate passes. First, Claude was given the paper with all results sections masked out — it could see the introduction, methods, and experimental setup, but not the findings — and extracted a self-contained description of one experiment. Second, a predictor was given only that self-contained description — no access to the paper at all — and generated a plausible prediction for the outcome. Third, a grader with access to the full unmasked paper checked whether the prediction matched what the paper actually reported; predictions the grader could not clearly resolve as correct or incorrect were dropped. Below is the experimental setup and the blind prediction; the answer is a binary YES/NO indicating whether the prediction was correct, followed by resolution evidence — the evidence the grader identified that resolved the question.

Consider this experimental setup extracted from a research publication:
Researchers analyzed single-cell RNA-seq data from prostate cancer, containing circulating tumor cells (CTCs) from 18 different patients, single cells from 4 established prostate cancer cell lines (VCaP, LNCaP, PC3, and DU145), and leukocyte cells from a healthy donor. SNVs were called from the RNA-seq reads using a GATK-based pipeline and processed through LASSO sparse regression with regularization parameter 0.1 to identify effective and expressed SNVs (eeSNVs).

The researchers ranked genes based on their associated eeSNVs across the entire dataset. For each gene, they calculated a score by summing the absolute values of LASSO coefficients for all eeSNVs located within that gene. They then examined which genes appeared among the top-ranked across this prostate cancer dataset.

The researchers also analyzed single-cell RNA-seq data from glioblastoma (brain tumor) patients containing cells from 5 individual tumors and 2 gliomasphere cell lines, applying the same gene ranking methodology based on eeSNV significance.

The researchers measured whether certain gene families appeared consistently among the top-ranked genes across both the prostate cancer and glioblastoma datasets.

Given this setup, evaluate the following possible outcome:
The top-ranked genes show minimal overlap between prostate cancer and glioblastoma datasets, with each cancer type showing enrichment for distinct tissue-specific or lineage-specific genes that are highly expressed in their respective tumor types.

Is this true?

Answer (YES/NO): NO